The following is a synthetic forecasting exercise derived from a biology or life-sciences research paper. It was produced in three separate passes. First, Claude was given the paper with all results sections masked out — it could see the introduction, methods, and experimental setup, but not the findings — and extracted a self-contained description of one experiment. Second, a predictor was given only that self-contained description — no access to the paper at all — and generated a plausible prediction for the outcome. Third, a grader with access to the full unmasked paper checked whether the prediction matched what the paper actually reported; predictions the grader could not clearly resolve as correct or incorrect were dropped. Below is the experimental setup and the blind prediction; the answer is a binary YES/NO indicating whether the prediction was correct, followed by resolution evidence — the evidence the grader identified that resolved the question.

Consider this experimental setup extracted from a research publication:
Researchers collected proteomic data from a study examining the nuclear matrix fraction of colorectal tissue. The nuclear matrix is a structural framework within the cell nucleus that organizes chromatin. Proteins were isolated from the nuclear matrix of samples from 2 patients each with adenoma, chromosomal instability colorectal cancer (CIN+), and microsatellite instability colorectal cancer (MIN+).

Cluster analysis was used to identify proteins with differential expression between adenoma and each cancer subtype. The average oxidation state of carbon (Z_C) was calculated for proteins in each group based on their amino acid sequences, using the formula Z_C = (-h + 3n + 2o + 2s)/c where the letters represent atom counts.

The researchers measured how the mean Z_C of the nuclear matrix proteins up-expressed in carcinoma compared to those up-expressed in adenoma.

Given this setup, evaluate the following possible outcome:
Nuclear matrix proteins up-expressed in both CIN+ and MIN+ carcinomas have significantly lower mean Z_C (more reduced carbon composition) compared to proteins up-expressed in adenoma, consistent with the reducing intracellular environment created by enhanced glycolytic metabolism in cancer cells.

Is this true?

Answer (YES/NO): NO